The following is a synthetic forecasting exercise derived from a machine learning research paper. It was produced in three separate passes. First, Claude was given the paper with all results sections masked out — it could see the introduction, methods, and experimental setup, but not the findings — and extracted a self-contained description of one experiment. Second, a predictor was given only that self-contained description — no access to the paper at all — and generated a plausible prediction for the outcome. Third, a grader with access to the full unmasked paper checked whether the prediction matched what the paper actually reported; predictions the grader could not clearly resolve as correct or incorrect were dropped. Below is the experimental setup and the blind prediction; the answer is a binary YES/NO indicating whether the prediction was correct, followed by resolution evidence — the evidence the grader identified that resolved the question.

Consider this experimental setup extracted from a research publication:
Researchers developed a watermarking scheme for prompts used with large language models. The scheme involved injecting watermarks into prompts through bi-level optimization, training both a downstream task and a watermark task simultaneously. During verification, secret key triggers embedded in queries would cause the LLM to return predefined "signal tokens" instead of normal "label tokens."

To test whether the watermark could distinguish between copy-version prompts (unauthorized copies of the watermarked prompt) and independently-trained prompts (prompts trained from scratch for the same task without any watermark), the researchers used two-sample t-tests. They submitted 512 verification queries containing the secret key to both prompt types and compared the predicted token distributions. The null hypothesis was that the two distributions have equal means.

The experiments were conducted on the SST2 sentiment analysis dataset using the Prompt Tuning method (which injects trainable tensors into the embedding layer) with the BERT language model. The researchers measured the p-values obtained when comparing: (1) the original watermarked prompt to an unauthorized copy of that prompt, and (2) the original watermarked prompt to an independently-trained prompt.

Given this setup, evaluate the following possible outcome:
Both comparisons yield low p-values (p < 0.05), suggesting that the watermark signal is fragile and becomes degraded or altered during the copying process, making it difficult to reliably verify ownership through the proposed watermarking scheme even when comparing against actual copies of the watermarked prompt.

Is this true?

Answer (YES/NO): NO